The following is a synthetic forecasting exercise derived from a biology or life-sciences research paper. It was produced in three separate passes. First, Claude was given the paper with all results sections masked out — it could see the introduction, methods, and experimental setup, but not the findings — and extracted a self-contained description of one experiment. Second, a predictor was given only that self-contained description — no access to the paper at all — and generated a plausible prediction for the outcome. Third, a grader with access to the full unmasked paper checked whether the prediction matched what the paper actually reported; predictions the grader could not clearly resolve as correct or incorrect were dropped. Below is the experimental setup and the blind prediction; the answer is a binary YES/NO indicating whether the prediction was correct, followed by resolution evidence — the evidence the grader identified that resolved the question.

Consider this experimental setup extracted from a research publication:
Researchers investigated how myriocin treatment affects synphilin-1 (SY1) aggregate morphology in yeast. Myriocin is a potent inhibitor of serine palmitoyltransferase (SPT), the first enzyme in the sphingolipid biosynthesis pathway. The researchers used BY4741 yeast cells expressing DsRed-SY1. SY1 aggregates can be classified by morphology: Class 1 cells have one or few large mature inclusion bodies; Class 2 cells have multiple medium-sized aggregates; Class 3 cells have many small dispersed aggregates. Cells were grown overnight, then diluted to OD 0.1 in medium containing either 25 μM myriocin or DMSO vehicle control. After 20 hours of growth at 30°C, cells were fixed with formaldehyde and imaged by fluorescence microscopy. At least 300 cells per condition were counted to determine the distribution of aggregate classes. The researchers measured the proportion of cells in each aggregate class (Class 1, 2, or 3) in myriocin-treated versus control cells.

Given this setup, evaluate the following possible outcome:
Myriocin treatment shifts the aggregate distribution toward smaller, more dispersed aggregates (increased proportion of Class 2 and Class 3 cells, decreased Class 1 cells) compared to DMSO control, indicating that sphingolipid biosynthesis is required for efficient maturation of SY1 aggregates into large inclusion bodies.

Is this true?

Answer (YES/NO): YES